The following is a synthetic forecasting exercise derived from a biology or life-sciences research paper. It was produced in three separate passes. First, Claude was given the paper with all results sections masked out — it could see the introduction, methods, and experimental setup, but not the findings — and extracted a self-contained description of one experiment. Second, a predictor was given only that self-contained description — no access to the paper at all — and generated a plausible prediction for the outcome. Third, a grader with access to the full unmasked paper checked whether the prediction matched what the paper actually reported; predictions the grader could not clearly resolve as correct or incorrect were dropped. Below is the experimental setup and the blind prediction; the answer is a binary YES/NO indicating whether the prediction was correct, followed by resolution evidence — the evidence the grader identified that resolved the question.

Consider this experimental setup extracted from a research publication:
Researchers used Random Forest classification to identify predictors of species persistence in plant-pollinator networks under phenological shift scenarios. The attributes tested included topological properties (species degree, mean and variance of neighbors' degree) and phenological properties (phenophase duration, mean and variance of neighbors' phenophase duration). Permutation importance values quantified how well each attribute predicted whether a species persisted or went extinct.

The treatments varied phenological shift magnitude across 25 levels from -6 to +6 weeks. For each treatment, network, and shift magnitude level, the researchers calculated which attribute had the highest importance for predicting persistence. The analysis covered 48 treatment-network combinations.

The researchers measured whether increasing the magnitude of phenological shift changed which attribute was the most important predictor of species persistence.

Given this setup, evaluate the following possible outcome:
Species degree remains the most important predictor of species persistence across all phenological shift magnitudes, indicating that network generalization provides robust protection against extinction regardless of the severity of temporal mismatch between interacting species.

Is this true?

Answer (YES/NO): NO